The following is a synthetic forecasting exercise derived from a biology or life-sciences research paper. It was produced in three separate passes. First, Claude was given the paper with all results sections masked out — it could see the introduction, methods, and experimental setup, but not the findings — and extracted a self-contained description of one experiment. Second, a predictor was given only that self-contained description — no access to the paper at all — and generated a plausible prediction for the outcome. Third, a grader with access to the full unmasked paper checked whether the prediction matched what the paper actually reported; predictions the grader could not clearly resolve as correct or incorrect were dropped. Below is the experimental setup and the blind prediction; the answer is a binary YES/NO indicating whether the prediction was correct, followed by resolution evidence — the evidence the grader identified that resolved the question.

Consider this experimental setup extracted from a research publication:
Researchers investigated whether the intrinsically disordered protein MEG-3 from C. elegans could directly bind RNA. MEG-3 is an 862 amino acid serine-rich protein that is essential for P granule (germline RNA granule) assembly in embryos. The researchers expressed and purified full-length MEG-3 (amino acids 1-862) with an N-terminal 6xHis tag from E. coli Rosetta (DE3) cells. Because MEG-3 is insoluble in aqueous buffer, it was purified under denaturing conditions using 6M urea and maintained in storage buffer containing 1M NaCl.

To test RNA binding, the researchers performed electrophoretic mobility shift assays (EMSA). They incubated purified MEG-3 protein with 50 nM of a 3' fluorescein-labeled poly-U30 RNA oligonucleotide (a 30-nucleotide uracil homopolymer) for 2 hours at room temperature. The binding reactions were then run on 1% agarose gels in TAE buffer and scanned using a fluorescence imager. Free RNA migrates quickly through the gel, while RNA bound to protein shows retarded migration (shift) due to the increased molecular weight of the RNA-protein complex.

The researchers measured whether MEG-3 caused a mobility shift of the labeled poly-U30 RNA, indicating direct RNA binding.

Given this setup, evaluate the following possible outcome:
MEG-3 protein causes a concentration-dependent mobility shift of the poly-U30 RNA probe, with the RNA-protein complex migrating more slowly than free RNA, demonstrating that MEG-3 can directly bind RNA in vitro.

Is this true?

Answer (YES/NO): YES